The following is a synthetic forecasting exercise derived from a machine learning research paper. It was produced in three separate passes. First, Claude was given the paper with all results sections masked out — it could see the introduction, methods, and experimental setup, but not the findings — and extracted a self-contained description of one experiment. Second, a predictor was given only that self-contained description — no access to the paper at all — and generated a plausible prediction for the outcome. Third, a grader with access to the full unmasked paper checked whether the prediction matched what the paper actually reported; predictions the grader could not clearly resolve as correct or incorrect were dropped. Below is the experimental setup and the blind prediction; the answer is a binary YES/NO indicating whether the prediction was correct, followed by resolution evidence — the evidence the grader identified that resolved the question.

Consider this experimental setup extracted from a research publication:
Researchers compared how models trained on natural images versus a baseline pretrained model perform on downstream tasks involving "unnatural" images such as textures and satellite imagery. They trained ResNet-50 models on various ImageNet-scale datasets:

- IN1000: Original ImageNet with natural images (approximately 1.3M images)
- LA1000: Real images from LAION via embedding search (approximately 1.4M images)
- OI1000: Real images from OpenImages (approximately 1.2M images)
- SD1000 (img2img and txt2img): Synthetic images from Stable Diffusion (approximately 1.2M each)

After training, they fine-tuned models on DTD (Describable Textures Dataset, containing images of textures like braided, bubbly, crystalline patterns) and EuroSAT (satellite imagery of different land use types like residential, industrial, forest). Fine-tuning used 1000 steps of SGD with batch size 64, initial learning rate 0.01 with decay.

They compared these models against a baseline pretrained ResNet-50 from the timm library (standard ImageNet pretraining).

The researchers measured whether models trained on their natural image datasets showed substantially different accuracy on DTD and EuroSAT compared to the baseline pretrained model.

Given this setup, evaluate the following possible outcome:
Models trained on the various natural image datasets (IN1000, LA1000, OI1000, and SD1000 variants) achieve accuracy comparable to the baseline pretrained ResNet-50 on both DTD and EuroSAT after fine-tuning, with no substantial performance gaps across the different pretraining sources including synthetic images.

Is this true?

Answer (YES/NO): NO